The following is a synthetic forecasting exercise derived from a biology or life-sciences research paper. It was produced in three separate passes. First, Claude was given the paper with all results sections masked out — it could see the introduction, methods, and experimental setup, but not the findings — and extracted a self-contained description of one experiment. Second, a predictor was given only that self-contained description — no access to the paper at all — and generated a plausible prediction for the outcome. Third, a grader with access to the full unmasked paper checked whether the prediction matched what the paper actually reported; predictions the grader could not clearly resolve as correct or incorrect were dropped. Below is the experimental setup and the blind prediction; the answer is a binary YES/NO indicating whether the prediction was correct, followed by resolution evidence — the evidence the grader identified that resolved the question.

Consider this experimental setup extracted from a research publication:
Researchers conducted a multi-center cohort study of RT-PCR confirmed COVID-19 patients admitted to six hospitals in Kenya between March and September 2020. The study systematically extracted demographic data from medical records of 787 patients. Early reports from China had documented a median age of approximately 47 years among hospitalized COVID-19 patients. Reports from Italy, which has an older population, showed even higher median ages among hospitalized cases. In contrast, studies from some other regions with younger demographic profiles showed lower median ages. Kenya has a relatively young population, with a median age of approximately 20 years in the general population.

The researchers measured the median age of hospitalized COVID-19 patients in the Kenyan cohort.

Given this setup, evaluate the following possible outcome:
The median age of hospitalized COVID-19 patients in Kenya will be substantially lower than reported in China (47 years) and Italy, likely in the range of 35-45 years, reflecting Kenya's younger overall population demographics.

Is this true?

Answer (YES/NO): YES